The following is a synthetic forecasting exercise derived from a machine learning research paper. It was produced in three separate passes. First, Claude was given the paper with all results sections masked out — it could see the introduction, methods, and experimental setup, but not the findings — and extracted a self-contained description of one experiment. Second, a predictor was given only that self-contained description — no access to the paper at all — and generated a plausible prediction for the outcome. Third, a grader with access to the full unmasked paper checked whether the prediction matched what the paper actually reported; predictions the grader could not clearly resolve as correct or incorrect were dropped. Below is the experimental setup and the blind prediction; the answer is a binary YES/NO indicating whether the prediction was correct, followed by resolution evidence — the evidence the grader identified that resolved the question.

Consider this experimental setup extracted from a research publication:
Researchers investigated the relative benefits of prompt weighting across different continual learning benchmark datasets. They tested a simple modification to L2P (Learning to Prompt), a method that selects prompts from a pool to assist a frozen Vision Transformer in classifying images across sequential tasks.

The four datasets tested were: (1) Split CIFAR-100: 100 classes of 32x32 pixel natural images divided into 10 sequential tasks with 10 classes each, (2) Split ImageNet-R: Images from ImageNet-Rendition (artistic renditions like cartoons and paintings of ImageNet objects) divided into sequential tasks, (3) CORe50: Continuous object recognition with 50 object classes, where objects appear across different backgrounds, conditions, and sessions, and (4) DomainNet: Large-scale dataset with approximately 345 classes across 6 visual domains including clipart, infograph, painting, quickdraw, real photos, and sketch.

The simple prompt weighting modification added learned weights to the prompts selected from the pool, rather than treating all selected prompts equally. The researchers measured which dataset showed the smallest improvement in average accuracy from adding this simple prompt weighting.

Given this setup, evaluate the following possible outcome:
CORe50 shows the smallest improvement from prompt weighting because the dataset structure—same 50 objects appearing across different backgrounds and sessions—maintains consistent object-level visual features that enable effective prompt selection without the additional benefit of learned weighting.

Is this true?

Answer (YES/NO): YES